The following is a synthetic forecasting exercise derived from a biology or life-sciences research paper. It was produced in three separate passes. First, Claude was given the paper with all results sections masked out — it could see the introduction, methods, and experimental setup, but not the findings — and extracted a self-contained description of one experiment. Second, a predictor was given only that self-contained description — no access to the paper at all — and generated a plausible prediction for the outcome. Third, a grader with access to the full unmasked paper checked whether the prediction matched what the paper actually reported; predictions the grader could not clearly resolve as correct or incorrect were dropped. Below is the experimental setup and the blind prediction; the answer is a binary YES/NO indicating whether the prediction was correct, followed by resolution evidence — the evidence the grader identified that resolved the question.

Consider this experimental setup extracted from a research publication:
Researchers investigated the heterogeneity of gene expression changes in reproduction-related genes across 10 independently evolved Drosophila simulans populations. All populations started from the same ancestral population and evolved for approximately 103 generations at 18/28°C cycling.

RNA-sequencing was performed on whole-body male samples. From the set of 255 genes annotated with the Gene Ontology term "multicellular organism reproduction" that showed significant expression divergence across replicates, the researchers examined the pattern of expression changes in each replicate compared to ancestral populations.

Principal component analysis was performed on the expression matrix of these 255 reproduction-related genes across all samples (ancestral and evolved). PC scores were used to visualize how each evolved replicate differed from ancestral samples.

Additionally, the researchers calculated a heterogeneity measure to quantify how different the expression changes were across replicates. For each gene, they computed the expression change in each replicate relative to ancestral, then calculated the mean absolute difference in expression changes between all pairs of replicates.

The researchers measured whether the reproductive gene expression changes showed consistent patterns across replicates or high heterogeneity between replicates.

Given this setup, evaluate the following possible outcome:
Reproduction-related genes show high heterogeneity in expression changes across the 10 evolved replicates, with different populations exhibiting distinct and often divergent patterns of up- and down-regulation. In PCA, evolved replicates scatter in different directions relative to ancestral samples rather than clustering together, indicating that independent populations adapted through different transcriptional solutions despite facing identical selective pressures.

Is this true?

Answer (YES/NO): NO